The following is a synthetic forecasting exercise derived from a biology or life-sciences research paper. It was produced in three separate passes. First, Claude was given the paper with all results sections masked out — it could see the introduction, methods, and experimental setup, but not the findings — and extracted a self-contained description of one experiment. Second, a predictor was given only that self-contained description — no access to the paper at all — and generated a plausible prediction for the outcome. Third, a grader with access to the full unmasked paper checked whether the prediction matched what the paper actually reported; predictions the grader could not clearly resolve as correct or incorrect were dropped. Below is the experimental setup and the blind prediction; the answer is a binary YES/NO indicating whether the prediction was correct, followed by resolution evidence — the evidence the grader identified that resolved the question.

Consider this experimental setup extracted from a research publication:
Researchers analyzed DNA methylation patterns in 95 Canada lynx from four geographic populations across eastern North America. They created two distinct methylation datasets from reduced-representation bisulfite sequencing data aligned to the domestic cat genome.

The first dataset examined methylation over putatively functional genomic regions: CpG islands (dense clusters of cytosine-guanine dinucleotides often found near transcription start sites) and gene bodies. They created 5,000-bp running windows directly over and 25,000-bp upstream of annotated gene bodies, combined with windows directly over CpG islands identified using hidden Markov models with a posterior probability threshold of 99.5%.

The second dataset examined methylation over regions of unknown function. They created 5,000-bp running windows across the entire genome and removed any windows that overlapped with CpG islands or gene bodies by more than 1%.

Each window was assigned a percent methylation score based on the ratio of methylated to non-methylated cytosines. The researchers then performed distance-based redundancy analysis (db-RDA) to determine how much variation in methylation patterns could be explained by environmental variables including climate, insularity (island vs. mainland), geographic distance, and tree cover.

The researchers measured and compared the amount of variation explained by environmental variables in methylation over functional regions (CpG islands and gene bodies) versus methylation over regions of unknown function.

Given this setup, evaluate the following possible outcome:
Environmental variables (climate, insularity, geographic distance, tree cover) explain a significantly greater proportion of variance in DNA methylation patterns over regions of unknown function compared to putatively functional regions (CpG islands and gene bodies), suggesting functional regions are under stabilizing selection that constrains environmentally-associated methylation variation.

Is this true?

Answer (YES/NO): NO